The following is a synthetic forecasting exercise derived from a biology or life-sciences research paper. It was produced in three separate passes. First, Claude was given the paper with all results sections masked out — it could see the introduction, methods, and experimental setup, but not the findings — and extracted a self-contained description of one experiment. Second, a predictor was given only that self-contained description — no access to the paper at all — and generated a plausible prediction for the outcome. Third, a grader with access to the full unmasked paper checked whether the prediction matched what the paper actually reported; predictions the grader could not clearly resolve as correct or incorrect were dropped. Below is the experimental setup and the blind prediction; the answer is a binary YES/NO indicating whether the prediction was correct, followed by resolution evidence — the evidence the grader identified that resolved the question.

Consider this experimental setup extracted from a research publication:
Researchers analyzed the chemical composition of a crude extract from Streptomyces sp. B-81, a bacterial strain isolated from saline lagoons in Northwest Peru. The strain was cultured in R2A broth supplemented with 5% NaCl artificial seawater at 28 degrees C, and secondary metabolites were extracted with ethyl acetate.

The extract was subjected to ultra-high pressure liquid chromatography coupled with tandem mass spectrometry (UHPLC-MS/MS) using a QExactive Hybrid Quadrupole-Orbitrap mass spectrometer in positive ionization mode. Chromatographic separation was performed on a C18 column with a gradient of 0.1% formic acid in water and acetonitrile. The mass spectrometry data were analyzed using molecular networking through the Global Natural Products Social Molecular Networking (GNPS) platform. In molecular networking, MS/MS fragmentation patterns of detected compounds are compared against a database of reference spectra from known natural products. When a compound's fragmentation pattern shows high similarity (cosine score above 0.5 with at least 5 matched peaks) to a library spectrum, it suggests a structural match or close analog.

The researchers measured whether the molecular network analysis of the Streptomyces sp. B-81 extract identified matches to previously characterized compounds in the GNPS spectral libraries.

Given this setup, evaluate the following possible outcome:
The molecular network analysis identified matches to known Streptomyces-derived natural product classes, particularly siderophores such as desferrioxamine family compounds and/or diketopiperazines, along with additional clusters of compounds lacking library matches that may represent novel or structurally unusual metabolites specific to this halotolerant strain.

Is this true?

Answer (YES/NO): NO